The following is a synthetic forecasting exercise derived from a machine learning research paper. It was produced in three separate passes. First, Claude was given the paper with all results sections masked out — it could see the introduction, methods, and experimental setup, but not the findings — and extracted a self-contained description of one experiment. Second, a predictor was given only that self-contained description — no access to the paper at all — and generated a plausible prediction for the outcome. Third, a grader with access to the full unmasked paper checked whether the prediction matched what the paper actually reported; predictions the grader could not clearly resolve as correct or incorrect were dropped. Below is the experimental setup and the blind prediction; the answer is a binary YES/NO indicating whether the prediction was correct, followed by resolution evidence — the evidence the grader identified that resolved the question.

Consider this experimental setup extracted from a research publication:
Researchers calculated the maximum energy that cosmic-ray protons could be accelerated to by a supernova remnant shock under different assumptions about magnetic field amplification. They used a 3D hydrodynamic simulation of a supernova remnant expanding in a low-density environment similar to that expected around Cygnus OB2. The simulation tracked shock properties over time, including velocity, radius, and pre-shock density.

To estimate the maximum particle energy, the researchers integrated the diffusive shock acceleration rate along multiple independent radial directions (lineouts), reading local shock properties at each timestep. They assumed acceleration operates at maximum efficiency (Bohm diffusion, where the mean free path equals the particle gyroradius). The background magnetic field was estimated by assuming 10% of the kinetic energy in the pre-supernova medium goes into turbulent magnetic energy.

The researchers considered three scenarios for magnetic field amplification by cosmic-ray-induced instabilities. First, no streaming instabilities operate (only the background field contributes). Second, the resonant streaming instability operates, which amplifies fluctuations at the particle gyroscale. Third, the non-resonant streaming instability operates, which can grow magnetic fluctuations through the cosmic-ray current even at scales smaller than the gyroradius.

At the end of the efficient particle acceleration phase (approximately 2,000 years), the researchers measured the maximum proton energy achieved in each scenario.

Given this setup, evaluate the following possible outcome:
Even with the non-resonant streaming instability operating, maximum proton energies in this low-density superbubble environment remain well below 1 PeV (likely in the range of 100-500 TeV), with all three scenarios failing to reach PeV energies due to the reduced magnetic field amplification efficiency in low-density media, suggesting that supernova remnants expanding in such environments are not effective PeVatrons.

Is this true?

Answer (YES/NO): NO